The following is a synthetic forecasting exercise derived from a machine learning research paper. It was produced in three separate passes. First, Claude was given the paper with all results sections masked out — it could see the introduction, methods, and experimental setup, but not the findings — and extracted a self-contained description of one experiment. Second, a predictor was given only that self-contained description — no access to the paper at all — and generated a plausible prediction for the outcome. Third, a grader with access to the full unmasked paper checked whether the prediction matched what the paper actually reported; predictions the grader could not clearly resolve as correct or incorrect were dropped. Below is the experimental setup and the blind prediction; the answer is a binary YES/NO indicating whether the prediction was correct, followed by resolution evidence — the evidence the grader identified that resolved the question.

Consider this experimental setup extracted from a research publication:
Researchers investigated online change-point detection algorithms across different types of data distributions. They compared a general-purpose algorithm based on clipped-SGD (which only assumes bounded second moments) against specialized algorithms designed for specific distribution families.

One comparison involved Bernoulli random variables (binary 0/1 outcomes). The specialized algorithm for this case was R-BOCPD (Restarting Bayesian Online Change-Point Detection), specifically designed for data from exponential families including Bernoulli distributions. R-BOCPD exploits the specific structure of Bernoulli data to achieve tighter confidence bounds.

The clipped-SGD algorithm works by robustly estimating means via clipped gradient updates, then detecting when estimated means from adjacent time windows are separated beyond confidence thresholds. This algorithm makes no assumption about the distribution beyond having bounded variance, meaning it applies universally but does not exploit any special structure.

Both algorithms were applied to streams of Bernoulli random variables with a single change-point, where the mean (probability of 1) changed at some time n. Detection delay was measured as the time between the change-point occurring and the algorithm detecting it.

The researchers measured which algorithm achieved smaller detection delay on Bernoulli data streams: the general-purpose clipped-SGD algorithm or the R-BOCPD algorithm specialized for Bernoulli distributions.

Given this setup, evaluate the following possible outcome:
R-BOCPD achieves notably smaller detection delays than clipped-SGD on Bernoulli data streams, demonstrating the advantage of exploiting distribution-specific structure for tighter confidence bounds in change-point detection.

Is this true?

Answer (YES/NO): YES